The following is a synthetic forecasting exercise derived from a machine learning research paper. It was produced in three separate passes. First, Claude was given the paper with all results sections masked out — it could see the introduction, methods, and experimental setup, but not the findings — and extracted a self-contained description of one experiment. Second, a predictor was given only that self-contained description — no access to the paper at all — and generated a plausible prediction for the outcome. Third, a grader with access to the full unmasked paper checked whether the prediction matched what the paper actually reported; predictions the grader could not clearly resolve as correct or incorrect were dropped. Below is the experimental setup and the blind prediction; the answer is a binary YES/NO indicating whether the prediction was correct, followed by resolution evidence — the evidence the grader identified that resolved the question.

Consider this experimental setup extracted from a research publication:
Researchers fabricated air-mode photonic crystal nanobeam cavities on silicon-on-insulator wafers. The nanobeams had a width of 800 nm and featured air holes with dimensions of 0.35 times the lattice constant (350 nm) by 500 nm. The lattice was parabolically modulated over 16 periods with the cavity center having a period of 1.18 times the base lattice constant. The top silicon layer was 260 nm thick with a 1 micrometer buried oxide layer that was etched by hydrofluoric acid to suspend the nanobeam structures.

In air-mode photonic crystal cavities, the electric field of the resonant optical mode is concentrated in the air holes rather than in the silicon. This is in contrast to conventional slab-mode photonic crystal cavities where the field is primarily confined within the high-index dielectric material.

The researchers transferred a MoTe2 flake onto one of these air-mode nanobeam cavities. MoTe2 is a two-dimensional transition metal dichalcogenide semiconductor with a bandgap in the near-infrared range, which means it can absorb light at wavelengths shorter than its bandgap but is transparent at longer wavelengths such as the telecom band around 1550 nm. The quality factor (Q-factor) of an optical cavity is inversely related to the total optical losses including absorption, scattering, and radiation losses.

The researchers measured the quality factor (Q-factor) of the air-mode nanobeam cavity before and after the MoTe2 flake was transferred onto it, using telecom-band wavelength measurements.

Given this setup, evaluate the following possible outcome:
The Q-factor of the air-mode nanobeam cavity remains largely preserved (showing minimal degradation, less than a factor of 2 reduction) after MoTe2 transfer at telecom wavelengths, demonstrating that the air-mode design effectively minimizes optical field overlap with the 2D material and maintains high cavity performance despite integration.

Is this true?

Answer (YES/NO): YES